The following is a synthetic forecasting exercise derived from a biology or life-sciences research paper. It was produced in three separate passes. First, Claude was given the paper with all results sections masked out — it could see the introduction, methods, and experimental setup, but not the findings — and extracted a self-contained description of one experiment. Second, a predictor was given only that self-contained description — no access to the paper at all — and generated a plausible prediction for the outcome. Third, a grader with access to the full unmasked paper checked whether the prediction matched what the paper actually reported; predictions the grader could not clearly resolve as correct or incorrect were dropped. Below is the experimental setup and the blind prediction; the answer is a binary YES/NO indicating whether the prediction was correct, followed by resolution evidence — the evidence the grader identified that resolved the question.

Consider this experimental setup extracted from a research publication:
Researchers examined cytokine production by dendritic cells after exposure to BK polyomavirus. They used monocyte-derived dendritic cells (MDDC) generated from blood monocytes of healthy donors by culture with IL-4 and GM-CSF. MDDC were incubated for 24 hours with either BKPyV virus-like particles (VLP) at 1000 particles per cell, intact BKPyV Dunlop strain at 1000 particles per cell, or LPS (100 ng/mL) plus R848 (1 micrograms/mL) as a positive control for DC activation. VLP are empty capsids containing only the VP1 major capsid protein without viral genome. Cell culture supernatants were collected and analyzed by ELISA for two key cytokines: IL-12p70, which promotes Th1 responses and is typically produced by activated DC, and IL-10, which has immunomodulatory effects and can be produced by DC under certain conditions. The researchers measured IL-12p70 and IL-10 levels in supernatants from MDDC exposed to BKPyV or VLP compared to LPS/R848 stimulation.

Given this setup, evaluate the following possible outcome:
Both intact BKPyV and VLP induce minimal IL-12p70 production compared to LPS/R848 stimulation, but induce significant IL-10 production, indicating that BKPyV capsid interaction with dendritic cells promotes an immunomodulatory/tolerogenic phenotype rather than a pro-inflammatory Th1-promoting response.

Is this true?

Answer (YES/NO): NO